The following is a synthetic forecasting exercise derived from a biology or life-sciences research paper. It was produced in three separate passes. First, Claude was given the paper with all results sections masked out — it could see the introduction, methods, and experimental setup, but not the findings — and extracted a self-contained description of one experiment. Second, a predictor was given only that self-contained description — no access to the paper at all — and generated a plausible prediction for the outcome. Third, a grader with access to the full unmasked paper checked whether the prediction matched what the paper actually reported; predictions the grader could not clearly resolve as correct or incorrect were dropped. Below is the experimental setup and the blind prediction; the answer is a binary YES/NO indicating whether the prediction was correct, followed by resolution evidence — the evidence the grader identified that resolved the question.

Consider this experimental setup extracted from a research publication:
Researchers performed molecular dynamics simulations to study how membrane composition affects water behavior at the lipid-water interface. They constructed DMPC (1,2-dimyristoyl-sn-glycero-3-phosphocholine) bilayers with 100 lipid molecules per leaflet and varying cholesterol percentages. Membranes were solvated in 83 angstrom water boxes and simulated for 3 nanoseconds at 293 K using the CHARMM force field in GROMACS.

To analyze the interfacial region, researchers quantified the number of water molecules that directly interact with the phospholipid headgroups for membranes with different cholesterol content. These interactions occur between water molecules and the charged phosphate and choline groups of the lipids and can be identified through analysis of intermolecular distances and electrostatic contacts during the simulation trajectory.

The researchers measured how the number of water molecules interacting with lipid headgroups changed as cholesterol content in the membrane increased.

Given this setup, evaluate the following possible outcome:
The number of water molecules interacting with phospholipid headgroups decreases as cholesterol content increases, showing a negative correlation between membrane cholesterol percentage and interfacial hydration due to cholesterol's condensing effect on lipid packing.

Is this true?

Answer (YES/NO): NO